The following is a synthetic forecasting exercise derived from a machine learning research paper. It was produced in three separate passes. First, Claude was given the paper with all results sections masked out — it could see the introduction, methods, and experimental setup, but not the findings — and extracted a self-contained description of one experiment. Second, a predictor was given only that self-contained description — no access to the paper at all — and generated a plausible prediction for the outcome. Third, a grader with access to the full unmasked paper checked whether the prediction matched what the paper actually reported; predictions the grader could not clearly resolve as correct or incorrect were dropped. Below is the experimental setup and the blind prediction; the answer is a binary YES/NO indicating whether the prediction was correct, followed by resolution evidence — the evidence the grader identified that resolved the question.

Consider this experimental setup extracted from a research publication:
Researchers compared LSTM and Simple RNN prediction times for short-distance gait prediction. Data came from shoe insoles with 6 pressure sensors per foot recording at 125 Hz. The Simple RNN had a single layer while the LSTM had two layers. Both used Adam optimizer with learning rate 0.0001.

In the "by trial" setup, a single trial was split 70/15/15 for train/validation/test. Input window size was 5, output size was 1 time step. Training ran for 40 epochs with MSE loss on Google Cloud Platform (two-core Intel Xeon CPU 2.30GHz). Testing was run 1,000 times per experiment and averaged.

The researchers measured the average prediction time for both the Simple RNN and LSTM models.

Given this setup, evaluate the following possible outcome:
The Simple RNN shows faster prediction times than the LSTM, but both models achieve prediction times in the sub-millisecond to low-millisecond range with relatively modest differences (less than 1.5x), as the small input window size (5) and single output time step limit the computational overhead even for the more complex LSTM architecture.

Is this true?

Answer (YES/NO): NO